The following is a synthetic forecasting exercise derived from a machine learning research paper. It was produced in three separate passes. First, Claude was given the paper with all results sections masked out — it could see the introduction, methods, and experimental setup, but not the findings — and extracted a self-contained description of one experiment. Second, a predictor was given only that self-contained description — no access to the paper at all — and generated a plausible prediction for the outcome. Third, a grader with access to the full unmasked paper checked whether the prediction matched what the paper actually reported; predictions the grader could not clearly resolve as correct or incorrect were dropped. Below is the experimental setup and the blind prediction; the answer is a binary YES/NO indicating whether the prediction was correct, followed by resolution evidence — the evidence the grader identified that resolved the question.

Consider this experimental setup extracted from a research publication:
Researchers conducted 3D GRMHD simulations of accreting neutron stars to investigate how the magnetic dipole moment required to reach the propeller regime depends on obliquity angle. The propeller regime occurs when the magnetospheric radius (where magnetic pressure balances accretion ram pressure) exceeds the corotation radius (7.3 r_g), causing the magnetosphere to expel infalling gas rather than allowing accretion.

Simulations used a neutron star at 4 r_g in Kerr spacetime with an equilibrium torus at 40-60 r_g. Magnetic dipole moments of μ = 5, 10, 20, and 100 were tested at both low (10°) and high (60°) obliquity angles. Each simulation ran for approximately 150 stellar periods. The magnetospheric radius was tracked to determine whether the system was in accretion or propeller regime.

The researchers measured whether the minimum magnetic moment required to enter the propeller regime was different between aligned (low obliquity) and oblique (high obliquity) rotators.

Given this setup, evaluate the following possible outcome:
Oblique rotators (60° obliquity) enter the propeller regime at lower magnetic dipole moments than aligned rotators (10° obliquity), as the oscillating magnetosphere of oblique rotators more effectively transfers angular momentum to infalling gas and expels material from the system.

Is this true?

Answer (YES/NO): YES